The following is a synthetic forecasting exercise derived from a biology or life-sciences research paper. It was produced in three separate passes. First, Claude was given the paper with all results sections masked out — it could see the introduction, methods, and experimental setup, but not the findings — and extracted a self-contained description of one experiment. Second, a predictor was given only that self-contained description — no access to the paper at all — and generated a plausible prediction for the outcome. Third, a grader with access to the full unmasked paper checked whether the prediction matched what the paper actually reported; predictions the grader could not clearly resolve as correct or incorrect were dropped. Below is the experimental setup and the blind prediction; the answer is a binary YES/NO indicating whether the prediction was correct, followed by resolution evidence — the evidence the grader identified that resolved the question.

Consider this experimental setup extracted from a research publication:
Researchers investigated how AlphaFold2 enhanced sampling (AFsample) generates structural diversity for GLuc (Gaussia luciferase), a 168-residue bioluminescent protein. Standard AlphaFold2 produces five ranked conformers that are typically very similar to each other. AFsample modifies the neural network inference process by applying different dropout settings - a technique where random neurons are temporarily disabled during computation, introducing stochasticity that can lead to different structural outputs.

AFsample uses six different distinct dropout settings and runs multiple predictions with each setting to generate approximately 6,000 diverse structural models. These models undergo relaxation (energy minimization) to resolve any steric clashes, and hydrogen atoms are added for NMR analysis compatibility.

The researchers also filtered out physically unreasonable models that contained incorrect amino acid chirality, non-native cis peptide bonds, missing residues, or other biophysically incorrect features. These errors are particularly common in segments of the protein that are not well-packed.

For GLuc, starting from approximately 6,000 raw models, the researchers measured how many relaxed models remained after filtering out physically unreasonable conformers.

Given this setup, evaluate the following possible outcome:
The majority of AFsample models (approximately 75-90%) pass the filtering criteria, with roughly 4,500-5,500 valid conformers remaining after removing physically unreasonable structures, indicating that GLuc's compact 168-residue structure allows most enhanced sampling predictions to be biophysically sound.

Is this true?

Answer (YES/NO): YES